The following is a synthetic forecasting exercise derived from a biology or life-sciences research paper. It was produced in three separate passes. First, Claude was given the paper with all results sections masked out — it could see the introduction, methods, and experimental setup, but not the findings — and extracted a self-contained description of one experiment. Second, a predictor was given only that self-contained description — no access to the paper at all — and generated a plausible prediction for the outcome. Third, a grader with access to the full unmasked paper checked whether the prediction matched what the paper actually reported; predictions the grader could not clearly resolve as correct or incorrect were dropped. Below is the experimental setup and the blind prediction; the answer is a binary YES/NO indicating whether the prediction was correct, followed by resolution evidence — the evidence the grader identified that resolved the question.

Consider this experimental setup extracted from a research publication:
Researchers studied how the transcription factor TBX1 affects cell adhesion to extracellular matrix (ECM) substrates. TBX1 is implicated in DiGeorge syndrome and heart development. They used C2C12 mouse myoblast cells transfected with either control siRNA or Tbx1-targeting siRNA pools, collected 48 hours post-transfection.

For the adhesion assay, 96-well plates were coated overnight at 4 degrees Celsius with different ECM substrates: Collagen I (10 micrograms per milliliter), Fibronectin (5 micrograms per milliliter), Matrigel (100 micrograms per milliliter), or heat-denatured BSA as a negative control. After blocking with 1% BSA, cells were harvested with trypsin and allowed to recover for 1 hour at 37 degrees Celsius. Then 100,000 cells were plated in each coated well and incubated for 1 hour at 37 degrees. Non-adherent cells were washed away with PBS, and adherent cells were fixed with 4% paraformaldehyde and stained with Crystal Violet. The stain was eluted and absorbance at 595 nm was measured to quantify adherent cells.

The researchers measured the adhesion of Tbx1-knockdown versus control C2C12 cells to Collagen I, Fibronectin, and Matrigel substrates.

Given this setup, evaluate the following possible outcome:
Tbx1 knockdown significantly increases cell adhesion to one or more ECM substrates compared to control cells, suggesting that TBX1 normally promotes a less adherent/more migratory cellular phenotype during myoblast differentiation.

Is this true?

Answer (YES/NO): NO